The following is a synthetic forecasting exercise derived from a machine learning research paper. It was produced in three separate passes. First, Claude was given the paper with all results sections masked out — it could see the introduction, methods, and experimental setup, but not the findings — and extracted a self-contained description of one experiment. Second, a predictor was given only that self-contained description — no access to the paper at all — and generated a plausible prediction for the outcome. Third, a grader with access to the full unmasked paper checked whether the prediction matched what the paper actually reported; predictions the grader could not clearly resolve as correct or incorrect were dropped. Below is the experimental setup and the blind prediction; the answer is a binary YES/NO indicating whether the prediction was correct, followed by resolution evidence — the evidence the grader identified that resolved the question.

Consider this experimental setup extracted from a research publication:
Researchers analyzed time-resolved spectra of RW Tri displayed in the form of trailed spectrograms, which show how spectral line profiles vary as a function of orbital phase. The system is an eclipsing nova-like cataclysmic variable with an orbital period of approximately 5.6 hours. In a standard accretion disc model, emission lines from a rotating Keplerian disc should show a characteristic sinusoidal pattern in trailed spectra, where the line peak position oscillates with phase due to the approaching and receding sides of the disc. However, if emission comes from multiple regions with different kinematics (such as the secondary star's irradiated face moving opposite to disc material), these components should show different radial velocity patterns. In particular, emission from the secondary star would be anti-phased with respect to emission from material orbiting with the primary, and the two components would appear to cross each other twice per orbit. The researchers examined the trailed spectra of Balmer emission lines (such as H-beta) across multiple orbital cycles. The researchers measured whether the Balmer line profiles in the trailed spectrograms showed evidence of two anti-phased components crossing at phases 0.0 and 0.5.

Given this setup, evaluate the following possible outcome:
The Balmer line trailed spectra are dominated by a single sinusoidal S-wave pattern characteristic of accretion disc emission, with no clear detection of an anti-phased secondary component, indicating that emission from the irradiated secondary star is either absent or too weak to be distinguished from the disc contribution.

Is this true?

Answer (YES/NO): NO